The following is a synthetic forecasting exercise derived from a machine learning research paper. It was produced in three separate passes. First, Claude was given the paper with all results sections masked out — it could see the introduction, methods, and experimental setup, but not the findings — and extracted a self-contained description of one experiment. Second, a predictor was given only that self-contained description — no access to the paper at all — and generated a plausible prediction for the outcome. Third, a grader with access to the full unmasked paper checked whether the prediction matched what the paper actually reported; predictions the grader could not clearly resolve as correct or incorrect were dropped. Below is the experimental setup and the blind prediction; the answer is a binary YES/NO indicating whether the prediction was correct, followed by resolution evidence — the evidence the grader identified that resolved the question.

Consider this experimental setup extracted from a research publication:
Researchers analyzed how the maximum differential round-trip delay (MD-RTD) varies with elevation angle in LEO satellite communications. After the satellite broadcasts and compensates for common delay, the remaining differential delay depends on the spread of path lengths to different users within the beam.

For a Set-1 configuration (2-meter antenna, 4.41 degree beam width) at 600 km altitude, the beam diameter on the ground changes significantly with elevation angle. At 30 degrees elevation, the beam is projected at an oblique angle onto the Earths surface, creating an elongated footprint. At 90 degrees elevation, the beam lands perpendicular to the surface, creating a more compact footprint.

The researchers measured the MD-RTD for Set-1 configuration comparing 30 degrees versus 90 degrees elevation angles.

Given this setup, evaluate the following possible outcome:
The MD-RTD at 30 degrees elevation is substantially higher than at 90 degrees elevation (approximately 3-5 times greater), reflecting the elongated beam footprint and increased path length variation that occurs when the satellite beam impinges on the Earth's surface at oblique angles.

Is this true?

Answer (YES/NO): NO